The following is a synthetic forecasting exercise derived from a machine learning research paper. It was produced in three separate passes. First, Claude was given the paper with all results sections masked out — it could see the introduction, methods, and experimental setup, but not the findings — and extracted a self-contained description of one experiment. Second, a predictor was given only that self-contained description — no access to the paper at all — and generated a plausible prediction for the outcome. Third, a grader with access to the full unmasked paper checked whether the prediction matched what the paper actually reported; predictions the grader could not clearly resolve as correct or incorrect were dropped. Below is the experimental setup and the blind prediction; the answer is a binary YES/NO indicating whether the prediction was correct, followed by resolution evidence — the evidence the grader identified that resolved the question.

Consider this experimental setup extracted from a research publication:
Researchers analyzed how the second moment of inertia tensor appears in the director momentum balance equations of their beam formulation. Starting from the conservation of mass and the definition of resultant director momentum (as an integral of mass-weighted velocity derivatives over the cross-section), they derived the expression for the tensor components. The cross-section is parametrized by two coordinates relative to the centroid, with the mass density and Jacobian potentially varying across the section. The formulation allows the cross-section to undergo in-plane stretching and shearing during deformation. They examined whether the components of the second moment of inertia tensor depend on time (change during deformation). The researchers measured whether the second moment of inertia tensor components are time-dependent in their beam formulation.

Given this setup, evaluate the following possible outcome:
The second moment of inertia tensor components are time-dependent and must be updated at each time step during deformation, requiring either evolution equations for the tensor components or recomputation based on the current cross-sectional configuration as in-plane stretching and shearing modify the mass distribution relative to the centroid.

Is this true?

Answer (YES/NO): NO